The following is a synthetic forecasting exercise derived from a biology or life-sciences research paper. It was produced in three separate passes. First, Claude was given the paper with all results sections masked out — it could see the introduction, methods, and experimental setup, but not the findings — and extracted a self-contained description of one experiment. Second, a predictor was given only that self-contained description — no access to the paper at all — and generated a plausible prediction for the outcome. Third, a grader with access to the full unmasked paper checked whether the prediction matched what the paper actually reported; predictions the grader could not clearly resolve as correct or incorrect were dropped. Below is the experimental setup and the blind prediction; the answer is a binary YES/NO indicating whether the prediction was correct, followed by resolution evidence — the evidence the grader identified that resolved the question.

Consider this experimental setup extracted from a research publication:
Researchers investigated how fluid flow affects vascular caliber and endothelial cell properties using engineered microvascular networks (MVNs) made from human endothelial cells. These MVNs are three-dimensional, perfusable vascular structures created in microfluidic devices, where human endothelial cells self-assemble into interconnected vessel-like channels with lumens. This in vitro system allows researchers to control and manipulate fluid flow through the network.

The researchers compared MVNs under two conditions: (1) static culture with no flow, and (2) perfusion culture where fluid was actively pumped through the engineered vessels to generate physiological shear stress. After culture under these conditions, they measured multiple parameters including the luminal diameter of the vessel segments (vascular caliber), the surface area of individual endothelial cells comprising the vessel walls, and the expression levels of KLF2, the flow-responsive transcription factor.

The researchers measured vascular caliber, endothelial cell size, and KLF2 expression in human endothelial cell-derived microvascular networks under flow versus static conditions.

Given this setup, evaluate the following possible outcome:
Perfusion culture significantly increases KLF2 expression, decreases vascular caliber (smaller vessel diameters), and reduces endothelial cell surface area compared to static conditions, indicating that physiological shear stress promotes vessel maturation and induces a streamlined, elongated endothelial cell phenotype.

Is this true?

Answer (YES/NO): NO